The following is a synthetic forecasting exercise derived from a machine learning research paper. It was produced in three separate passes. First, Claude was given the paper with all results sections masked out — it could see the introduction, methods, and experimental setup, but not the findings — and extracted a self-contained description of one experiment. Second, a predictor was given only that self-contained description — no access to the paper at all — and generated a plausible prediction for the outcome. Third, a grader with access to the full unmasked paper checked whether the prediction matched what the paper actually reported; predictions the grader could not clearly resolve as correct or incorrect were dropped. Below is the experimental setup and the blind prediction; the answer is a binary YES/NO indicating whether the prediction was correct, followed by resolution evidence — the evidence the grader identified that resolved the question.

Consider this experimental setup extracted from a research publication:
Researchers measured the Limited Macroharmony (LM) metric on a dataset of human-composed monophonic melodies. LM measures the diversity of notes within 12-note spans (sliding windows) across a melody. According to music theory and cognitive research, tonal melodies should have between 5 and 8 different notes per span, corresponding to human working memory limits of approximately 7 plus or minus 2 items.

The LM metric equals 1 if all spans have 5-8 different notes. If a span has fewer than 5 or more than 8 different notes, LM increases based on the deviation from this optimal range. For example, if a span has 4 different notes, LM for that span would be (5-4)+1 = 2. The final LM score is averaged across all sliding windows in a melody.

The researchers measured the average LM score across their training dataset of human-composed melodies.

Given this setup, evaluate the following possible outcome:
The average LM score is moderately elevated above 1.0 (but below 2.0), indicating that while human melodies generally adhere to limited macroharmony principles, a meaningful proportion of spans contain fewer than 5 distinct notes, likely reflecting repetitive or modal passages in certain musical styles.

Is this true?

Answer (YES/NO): NO